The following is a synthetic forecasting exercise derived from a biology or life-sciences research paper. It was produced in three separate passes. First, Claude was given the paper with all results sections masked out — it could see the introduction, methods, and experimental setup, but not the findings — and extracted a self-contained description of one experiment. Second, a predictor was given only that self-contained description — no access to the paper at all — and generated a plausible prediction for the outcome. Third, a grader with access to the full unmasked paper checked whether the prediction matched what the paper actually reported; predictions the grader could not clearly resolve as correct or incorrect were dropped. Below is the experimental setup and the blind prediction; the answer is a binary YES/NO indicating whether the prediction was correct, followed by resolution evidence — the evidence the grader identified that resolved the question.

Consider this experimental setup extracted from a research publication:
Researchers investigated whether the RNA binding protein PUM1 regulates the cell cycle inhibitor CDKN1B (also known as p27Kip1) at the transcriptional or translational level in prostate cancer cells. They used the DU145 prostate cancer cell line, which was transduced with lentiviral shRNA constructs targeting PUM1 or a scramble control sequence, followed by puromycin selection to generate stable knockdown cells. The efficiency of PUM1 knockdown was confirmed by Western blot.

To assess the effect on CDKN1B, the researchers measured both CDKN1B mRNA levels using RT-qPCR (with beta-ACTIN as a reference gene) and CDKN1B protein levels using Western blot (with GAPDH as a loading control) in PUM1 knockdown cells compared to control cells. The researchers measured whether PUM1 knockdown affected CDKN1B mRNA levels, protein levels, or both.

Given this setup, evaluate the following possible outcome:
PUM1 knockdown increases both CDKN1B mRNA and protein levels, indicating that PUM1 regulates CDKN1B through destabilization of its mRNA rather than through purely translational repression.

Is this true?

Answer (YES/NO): NO